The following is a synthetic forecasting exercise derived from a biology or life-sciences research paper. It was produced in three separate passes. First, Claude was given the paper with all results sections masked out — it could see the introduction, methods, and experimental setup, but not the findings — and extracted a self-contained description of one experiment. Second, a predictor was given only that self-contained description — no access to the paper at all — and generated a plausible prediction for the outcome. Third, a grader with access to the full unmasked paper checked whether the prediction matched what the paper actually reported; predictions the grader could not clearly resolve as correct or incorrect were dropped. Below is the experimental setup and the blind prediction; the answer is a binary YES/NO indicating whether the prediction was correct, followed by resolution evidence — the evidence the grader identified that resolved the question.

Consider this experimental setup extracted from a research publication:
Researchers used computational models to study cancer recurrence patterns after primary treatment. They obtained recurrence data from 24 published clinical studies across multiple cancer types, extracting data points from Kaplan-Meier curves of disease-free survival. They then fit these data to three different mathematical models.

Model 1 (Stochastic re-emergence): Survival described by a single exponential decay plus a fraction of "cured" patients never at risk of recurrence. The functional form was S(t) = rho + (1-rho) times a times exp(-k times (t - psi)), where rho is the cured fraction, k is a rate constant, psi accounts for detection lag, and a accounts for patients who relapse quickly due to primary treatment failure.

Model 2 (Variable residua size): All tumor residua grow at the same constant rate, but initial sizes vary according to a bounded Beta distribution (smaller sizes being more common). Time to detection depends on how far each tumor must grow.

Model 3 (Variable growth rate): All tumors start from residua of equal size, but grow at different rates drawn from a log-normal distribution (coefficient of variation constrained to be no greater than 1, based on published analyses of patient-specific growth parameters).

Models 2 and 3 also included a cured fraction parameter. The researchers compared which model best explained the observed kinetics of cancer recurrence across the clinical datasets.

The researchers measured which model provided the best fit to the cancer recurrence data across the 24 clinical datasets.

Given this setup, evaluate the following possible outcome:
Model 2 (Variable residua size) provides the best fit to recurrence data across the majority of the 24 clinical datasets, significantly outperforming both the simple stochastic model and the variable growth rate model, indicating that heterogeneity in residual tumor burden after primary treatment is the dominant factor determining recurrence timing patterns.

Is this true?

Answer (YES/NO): NO